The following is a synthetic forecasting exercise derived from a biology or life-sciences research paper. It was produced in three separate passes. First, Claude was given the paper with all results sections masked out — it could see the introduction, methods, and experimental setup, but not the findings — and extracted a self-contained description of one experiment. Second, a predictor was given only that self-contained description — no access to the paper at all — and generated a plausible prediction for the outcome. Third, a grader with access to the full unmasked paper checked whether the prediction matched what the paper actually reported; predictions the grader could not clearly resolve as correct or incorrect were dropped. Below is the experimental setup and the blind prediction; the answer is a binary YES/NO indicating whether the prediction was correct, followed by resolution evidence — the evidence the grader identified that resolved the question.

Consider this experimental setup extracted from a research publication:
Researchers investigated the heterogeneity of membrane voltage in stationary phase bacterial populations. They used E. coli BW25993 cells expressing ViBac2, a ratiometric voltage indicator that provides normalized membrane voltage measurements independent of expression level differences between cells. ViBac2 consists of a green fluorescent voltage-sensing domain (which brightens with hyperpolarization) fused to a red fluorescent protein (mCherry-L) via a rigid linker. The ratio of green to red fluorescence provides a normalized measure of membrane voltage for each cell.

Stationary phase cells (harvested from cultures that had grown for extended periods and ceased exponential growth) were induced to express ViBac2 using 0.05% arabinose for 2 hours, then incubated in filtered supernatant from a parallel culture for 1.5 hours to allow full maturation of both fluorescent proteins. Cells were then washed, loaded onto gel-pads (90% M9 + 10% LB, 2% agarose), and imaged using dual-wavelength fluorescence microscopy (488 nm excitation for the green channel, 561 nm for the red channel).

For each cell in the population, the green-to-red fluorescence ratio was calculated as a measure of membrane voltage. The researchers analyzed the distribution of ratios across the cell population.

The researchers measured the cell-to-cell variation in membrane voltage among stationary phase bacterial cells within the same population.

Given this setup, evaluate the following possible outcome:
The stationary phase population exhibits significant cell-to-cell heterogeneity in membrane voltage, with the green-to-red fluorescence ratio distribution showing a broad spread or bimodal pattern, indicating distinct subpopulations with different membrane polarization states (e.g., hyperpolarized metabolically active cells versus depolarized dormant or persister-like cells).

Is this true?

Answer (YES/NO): NO